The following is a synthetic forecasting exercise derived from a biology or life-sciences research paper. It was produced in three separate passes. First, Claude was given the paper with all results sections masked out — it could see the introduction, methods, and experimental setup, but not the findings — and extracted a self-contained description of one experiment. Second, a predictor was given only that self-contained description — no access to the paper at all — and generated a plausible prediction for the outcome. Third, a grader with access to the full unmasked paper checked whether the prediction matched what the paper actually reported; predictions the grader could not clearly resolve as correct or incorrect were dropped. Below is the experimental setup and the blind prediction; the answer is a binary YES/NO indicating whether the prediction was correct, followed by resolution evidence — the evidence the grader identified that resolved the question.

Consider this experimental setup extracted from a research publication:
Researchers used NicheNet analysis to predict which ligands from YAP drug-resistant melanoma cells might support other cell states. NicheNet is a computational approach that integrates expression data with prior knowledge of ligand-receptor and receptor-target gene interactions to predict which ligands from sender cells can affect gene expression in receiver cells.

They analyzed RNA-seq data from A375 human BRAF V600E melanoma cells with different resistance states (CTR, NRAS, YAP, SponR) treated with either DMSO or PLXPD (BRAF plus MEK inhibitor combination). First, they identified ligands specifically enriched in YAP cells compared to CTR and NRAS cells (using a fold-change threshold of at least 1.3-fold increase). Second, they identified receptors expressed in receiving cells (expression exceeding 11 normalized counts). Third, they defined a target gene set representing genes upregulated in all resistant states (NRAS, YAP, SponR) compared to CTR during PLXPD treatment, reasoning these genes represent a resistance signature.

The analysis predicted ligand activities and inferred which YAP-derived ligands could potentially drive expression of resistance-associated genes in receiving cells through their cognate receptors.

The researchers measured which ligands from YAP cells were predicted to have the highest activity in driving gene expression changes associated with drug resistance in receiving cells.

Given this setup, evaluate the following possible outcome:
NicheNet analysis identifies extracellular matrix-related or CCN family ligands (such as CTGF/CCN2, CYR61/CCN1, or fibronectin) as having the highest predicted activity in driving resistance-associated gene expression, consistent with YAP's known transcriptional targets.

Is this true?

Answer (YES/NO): NO